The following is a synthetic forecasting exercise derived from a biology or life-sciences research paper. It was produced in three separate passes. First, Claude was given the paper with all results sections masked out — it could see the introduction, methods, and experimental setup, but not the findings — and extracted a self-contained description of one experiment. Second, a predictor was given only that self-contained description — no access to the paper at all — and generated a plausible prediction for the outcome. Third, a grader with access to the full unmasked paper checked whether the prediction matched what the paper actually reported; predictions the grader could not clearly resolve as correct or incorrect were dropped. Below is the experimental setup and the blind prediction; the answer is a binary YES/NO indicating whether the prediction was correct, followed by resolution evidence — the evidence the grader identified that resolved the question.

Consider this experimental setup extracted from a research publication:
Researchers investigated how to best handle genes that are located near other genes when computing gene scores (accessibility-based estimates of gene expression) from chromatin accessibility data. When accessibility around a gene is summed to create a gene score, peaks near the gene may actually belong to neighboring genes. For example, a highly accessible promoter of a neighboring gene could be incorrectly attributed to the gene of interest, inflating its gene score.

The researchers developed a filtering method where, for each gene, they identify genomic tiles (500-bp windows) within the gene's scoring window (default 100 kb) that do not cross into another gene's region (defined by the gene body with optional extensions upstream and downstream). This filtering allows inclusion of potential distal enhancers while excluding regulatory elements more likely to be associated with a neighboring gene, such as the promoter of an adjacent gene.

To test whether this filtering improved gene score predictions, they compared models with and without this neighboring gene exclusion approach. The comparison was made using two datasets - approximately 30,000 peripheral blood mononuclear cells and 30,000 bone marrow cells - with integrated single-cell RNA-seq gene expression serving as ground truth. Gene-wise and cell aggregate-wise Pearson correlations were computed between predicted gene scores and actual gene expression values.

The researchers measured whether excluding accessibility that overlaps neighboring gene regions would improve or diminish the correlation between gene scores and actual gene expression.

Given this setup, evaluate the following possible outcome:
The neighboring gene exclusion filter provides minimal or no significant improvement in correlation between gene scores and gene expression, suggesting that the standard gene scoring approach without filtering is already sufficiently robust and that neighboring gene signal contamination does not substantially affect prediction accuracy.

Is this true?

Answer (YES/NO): NO